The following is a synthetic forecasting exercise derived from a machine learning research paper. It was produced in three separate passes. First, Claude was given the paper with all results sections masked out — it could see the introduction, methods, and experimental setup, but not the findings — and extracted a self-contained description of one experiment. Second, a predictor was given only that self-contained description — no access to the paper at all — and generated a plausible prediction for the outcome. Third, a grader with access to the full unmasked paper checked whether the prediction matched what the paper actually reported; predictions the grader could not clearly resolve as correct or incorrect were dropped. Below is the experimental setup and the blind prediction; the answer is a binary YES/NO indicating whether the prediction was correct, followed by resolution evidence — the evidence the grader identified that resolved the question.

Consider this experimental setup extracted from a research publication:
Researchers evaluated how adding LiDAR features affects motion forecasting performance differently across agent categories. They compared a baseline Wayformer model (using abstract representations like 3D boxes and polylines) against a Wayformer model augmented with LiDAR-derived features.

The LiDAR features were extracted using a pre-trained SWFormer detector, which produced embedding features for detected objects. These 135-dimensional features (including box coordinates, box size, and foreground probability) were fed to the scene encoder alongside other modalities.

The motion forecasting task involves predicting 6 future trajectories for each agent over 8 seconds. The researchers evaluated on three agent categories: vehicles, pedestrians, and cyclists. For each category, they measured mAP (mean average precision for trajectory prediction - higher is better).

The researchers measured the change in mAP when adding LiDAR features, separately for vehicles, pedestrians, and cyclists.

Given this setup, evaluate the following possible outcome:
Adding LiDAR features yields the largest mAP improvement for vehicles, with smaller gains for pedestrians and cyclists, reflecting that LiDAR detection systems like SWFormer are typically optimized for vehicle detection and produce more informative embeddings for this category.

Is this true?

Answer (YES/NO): NO